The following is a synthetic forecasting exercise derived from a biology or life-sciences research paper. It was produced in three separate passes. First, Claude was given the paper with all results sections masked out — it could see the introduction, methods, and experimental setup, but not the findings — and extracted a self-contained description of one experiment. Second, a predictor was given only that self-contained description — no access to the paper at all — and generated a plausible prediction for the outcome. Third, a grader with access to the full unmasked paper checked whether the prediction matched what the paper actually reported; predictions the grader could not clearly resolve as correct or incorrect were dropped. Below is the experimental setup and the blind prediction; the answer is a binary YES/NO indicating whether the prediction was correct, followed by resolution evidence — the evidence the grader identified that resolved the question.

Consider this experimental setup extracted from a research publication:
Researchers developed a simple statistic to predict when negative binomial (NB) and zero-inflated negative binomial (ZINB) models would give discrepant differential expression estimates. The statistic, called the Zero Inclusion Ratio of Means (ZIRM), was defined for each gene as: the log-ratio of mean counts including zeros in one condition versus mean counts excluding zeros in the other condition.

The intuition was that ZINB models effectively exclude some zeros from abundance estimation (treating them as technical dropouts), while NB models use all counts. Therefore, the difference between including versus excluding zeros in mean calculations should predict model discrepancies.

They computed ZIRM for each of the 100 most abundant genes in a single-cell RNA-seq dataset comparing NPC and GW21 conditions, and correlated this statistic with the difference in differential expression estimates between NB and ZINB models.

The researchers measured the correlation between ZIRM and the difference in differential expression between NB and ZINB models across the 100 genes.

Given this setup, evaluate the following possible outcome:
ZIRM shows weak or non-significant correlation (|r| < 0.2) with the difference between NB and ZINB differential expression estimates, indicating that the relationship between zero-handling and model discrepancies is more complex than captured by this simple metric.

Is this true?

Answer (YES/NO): NO